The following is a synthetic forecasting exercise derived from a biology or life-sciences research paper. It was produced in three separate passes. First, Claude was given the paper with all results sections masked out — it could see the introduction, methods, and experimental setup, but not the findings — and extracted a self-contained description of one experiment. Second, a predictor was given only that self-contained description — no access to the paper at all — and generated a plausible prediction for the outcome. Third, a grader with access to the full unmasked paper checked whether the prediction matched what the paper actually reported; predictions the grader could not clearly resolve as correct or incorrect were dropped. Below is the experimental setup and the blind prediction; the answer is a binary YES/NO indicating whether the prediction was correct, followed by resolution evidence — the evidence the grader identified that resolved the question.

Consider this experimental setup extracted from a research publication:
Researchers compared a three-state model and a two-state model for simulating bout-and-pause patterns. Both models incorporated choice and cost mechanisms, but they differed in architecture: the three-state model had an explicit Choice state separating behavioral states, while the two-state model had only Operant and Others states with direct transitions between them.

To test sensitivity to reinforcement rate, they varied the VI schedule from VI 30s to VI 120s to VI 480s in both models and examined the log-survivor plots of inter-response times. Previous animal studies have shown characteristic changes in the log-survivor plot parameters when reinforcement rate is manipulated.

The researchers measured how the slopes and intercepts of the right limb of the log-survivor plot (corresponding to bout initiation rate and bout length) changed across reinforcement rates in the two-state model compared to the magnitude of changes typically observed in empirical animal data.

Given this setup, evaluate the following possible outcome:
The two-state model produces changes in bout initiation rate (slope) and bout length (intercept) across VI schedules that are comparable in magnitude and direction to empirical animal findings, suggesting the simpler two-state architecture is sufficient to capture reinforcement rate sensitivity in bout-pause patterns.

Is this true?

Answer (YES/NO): NO